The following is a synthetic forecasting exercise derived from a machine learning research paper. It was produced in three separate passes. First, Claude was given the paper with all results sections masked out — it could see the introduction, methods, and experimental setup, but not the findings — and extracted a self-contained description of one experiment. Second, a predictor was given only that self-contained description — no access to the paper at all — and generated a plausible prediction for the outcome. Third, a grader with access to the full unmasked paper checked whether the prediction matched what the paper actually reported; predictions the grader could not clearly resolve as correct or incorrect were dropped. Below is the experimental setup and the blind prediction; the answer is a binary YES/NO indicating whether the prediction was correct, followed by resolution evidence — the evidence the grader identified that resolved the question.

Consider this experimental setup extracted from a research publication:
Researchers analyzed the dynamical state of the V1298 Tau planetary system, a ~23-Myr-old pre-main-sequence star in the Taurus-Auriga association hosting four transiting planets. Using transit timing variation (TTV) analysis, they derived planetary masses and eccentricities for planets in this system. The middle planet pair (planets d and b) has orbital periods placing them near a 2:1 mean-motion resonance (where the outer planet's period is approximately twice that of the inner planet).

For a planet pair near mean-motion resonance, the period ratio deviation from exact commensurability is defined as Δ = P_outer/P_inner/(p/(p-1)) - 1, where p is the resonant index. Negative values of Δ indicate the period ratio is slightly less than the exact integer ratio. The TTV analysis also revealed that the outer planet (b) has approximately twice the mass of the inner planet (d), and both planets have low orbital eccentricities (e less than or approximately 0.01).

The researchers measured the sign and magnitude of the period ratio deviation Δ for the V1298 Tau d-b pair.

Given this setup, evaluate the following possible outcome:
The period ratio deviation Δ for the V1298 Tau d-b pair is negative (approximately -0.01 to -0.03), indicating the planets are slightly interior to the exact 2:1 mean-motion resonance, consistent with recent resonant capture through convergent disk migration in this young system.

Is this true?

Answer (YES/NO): NO